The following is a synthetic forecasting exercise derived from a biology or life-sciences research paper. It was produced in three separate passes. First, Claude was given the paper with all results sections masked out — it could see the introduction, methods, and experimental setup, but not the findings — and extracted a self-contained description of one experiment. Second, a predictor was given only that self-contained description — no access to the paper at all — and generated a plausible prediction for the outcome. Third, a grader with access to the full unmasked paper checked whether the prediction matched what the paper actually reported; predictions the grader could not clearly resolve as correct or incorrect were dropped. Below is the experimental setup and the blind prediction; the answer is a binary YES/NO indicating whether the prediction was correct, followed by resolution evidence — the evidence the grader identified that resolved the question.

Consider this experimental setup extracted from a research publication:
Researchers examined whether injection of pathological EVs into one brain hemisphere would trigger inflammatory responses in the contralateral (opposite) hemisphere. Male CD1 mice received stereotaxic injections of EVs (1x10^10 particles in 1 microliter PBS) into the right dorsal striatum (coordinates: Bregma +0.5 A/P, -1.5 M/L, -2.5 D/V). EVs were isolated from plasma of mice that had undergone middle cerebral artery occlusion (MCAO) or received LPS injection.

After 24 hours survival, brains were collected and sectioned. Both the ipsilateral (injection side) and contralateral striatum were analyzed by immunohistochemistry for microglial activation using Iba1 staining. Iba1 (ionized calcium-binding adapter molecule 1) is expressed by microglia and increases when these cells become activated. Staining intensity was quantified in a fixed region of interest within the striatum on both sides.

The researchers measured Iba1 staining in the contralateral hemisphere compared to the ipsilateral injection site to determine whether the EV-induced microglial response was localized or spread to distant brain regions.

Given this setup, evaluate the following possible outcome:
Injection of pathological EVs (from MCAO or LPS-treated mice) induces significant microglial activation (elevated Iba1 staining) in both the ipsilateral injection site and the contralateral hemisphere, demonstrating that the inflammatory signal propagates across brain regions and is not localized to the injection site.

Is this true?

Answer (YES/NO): NO